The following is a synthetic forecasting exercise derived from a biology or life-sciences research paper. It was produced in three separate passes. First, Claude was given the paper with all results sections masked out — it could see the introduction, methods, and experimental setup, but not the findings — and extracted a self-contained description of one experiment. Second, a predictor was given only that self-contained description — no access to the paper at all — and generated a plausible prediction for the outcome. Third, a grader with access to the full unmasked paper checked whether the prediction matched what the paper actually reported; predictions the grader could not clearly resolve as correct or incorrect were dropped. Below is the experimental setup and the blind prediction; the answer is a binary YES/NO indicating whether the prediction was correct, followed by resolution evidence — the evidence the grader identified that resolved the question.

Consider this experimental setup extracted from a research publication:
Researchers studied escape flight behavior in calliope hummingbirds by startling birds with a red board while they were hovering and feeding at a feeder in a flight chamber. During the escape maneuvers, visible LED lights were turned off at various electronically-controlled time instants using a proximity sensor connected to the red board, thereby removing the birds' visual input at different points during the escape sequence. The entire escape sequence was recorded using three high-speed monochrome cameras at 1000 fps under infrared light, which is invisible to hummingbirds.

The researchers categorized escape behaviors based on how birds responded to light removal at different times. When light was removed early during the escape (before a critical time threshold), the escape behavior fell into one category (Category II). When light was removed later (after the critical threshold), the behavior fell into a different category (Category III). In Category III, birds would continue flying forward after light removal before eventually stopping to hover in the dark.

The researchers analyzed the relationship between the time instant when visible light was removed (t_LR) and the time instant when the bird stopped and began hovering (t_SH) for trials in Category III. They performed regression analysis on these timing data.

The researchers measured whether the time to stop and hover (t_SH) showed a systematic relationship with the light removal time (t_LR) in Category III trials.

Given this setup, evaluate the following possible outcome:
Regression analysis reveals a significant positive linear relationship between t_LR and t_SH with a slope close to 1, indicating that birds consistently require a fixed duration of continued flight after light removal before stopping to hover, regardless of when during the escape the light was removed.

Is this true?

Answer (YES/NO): YES